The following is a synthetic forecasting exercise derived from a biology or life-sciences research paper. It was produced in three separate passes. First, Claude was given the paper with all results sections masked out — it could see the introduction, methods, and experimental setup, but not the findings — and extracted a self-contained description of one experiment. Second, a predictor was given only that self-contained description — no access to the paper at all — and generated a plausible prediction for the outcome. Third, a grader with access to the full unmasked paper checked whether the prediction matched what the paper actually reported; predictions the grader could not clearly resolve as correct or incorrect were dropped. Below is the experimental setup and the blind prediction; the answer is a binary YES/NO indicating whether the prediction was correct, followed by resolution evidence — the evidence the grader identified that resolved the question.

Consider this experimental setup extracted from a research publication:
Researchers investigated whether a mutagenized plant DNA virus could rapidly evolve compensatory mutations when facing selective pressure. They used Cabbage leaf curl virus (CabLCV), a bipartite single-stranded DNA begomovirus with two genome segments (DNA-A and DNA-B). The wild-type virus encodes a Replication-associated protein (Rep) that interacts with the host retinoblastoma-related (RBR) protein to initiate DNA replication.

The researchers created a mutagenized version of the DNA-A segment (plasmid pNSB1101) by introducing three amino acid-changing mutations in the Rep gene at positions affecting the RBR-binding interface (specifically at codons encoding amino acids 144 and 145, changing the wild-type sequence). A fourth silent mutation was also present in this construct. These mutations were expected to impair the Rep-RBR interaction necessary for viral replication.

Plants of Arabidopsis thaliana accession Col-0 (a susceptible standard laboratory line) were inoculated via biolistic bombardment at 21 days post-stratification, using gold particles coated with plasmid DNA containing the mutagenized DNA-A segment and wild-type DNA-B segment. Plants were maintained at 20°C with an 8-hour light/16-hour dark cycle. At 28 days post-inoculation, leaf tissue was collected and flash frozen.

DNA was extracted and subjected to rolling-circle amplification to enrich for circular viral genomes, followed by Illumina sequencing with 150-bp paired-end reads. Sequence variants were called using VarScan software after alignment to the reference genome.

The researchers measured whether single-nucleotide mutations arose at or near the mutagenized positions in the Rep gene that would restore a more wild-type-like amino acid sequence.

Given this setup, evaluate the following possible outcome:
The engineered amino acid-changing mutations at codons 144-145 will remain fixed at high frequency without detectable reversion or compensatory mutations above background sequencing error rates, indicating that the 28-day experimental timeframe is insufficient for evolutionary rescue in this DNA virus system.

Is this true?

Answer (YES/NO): NO